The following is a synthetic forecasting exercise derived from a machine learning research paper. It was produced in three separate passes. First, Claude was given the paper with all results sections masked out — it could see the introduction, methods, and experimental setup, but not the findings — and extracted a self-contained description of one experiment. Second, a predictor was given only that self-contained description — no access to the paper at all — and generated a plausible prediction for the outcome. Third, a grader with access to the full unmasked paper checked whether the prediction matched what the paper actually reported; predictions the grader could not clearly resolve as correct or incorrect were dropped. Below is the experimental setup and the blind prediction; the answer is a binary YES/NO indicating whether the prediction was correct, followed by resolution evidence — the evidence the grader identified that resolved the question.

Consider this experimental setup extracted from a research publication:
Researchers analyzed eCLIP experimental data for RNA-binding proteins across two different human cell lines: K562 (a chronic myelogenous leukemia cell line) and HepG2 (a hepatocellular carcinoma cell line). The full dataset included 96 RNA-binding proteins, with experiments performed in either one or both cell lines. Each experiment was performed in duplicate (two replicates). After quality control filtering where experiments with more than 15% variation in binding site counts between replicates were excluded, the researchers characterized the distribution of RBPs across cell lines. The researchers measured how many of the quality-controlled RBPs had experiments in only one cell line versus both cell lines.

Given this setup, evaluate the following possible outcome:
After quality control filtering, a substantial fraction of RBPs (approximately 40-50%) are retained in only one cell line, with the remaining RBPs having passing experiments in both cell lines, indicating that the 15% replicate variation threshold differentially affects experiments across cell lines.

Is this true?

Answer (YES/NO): NO